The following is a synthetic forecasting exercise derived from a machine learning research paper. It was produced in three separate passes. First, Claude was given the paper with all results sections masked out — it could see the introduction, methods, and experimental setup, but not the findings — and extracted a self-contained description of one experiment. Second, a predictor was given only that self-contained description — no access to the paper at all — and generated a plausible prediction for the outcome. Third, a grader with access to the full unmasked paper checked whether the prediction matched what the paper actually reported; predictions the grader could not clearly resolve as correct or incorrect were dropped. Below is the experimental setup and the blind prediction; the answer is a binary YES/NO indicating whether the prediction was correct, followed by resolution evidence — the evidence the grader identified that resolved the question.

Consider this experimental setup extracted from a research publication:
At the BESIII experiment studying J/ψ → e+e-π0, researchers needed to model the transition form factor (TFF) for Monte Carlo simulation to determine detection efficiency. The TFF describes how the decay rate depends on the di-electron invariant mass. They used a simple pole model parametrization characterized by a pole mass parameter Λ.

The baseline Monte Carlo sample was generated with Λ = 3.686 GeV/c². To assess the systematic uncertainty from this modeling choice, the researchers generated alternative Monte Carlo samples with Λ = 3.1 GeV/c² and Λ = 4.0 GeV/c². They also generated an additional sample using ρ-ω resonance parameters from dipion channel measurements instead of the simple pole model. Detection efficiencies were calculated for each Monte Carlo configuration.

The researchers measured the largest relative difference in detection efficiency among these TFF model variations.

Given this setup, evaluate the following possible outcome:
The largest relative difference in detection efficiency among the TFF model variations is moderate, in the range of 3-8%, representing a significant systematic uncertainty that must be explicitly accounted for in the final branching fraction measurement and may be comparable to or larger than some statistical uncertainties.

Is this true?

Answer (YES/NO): NO